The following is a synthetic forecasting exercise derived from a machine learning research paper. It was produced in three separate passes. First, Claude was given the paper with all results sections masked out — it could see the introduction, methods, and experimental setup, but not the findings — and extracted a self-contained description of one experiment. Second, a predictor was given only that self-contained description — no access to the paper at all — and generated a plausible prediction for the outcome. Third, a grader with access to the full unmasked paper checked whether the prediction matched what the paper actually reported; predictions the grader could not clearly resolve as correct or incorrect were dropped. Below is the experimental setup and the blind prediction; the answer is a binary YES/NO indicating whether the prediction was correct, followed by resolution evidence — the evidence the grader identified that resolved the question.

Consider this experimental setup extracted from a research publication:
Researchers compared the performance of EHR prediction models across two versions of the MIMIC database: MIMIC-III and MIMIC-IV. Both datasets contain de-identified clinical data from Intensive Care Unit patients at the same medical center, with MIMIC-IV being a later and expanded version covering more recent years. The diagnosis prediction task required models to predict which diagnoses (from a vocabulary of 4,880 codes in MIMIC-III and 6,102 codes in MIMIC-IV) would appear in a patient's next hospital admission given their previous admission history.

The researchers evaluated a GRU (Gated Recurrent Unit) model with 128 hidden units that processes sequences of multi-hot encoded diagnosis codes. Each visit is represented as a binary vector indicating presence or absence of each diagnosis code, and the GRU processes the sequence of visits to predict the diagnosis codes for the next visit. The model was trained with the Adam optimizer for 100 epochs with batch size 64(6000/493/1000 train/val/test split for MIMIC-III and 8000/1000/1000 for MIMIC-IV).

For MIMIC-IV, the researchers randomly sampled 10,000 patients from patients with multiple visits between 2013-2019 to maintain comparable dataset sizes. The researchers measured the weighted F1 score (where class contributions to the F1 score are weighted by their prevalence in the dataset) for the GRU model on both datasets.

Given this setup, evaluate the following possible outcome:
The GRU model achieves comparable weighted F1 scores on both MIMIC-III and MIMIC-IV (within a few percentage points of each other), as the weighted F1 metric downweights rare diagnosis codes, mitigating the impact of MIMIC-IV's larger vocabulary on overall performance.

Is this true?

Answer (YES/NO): YES